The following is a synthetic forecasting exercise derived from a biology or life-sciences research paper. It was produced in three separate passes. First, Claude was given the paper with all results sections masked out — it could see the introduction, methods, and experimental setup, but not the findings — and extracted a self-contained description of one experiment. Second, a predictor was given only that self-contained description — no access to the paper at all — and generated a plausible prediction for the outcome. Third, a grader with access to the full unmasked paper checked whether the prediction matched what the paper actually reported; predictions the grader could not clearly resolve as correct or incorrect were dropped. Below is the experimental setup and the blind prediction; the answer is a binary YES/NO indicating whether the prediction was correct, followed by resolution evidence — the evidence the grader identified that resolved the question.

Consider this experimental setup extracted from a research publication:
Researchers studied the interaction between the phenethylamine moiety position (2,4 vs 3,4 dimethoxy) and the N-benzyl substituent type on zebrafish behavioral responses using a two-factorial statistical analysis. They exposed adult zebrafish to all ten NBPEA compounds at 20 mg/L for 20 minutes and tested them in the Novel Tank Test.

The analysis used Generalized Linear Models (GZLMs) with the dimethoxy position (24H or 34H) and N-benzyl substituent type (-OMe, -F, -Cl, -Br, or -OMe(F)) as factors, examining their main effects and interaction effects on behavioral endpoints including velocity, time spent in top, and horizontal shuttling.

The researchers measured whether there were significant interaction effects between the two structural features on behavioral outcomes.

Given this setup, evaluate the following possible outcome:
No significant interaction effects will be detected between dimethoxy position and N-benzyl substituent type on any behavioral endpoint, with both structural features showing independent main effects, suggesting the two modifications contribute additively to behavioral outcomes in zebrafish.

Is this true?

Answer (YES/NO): NO